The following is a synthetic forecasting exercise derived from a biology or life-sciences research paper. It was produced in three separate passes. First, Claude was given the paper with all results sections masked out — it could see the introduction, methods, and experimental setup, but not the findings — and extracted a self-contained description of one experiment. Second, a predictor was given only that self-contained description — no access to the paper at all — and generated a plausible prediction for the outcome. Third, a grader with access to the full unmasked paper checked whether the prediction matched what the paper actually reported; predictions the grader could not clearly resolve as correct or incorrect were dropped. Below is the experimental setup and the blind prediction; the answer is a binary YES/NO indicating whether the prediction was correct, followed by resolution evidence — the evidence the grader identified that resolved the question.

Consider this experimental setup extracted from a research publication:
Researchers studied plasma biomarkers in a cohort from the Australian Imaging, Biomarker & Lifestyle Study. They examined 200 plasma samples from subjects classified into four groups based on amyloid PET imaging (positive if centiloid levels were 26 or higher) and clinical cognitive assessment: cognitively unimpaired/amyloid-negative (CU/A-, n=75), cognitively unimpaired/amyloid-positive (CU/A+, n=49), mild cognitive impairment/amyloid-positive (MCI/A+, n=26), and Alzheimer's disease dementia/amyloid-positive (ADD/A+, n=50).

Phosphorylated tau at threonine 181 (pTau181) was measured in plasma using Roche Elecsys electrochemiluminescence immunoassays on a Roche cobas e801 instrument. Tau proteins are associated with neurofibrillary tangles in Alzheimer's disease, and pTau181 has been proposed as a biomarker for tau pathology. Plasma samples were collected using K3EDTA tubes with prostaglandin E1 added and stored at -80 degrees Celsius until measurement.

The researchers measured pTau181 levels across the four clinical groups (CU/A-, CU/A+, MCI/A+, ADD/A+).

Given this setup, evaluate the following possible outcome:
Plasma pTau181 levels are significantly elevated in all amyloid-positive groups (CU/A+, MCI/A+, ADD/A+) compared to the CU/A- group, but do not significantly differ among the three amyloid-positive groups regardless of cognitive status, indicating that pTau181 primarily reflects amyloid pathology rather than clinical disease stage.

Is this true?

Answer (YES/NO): NO